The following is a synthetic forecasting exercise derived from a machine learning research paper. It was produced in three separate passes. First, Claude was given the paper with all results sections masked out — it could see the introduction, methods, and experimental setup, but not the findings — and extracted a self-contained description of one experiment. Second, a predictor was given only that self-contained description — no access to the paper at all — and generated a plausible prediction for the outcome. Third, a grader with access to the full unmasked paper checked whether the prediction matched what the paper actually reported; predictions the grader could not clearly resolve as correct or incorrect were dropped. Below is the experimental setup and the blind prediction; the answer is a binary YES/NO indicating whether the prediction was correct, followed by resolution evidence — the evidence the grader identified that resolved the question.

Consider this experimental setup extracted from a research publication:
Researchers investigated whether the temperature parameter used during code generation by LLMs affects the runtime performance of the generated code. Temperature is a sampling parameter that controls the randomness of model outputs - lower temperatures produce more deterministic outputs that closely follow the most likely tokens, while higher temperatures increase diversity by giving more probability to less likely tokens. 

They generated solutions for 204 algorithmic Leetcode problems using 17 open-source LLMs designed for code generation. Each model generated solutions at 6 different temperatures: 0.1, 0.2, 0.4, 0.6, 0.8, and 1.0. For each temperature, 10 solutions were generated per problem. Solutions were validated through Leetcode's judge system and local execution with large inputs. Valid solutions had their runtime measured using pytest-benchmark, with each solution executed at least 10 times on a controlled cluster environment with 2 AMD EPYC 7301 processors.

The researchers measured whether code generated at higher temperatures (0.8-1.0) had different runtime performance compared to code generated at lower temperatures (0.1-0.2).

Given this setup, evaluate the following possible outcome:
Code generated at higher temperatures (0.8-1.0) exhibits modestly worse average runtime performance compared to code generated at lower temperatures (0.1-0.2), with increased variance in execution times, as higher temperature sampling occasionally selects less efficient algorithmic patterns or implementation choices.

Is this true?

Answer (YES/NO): NO